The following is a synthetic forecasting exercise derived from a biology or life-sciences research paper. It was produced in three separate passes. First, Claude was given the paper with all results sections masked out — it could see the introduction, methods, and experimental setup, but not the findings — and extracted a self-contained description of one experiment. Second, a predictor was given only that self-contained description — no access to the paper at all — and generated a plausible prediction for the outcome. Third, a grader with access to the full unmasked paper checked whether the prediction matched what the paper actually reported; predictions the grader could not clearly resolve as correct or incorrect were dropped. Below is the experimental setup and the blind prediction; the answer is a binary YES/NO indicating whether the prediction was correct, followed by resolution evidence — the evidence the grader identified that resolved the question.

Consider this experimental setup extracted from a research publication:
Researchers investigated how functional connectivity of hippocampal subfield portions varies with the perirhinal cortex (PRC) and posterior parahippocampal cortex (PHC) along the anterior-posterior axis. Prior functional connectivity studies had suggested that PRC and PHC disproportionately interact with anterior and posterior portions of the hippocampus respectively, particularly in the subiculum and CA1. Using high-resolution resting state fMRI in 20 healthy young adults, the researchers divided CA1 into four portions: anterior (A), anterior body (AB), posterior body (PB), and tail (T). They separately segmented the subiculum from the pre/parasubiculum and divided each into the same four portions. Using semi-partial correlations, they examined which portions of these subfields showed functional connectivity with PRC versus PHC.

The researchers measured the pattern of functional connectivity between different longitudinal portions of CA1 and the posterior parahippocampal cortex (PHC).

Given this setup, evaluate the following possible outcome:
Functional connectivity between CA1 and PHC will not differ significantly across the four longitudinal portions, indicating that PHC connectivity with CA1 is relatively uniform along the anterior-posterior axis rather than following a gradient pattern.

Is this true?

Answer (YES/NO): NO